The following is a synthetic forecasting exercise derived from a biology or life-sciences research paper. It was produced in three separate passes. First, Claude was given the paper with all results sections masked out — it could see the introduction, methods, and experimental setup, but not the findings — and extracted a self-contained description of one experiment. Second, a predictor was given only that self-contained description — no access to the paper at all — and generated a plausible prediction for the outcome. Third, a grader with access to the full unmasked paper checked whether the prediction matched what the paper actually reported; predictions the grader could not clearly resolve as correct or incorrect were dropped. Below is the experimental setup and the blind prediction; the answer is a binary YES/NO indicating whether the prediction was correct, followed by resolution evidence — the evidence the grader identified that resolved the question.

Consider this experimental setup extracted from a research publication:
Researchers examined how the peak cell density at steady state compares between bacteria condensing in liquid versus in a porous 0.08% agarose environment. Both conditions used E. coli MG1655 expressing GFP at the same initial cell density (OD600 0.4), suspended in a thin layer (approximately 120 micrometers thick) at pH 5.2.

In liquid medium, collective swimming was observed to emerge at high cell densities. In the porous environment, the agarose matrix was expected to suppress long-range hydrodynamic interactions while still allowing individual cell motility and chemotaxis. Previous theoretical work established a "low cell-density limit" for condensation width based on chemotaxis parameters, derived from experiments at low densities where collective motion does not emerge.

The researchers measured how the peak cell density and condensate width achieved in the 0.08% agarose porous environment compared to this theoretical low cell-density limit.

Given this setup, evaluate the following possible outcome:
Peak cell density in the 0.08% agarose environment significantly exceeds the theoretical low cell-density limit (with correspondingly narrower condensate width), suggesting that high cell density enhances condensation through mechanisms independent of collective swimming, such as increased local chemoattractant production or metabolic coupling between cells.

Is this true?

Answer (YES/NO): NO